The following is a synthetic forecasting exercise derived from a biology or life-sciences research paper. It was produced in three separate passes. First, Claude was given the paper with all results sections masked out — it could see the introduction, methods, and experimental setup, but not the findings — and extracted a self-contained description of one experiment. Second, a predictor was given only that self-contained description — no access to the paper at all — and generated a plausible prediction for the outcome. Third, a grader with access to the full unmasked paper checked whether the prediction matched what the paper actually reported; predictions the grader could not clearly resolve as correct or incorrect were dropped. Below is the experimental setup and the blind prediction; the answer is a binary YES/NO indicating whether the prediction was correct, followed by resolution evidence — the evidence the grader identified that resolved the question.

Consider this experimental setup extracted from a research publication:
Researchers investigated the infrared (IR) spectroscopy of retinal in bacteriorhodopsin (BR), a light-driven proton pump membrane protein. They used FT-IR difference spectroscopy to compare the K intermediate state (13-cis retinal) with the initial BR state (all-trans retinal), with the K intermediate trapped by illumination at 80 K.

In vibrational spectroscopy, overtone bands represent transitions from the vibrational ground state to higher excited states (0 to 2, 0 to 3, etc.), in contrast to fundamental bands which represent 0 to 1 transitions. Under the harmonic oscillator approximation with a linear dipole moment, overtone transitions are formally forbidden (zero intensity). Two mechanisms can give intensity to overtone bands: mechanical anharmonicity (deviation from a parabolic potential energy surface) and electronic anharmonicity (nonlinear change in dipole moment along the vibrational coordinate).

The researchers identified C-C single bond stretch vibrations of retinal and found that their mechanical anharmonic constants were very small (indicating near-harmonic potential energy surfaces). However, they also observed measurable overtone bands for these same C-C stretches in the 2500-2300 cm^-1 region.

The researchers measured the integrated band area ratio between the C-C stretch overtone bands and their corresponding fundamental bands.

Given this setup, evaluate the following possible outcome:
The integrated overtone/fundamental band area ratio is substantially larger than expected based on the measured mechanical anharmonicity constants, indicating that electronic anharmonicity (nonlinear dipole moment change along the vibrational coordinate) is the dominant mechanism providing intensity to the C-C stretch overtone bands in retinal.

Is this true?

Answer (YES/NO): YES